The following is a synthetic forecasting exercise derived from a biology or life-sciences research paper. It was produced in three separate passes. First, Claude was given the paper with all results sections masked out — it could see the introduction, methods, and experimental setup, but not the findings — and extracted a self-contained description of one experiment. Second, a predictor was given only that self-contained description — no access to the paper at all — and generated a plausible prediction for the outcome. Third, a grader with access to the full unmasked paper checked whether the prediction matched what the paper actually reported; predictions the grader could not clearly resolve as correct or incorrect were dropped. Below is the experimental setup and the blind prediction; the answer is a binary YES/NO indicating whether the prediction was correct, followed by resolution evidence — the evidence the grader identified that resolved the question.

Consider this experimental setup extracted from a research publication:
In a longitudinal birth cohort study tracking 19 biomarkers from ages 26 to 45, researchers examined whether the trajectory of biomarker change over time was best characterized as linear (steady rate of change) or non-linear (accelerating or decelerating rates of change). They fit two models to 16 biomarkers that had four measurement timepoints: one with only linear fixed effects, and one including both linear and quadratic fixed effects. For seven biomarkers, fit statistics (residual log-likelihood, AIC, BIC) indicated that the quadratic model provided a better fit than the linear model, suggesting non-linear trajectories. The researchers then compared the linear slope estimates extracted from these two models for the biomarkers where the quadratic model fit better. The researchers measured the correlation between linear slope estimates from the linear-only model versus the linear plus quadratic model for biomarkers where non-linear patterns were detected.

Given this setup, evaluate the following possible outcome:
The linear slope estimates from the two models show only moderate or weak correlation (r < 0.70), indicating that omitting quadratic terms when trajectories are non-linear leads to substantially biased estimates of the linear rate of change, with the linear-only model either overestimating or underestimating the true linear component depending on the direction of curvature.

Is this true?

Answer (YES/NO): NO